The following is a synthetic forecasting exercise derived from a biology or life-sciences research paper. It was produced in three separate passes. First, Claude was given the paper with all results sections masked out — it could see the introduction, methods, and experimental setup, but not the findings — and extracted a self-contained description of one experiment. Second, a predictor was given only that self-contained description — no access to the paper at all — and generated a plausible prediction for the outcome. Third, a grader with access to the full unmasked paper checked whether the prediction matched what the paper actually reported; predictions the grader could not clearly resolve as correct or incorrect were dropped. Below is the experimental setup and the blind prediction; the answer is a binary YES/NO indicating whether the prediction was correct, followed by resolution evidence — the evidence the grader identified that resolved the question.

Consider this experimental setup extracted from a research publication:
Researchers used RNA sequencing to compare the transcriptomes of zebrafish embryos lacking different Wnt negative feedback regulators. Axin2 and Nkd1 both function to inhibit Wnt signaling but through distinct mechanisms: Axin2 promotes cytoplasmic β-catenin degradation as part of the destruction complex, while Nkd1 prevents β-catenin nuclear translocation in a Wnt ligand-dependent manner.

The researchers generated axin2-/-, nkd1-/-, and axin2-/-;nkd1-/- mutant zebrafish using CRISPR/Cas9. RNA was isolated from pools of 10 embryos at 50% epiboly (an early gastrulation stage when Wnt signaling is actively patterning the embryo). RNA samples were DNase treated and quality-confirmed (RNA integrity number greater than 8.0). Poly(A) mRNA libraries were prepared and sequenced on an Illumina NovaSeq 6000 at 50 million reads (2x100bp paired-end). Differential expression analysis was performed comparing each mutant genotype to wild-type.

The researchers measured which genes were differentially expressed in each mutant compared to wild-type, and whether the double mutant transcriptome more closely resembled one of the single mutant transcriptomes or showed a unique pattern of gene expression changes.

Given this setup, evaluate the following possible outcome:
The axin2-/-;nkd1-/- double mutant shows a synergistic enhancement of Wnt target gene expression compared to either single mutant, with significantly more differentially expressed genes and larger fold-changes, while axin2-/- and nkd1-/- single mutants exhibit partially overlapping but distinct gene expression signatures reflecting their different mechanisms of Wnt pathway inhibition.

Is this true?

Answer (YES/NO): NO